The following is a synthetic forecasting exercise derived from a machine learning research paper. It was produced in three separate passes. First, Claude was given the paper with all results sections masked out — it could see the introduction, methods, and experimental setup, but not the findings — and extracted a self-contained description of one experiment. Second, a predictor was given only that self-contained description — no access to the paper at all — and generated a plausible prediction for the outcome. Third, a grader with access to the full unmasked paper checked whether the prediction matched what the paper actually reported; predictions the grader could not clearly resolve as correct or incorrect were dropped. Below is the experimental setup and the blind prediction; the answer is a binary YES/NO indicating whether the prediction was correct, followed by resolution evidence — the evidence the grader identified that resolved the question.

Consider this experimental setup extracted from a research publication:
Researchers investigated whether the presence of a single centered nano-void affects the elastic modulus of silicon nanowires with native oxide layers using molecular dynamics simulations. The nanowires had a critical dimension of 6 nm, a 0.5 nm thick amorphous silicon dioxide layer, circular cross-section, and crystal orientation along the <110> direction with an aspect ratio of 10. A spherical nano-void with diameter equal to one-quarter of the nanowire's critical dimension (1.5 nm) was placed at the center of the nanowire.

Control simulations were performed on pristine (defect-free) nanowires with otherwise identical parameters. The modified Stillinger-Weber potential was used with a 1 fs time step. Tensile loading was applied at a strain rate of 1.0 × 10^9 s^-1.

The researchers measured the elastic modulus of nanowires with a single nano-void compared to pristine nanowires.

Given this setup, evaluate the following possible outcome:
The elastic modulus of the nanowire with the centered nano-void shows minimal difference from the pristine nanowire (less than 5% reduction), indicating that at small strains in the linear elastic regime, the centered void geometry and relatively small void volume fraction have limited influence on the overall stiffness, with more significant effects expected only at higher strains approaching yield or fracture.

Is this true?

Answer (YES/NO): YES